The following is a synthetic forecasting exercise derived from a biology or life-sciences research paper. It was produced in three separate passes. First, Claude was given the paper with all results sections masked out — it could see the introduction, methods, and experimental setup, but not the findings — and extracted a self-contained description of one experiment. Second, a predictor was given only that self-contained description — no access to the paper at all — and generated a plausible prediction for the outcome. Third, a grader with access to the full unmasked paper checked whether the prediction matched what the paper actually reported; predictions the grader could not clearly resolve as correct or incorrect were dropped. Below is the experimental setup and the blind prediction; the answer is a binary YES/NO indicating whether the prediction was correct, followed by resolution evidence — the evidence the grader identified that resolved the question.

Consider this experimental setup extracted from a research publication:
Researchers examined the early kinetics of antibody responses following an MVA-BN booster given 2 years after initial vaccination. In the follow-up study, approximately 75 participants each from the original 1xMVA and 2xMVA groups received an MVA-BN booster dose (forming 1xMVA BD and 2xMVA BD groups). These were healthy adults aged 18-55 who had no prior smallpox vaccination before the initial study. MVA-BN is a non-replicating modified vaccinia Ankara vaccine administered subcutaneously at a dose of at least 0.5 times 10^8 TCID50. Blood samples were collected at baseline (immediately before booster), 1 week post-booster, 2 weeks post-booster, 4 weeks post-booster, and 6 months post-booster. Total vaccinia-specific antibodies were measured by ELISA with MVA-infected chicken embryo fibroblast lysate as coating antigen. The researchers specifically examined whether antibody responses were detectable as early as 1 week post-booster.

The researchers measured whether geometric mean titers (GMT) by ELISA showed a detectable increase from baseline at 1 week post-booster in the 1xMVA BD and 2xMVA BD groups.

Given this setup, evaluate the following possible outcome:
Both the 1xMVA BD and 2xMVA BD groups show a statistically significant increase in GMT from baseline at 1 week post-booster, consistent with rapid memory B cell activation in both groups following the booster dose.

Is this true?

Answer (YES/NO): YES